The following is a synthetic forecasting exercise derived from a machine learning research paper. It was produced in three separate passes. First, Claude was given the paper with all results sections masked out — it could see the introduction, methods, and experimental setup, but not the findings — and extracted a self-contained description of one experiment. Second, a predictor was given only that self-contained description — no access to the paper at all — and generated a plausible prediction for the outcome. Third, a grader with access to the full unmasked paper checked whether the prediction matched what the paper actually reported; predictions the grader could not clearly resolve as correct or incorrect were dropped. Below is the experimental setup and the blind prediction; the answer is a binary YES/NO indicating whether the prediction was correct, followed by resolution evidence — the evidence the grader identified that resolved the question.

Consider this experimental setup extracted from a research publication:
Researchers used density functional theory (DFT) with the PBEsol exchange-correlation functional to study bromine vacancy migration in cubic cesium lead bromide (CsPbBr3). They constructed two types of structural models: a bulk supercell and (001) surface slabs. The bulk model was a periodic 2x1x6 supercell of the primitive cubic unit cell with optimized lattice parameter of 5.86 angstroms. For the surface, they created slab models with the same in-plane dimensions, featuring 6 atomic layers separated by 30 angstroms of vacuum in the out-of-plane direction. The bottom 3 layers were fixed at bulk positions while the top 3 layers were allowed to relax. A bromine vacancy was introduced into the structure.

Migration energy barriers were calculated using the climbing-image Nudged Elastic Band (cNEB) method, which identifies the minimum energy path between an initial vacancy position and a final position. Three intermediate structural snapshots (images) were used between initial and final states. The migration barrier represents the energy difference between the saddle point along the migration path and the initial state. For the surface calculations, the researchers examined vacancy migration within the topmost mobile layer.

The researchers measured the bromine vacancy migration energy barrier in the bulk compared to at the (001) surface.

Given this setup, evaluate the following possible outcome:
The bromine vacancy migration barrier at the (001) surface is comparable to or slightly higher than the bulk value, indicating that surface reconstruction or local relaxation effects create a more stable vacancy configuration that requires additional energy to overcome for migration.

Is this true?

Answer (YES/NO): NO